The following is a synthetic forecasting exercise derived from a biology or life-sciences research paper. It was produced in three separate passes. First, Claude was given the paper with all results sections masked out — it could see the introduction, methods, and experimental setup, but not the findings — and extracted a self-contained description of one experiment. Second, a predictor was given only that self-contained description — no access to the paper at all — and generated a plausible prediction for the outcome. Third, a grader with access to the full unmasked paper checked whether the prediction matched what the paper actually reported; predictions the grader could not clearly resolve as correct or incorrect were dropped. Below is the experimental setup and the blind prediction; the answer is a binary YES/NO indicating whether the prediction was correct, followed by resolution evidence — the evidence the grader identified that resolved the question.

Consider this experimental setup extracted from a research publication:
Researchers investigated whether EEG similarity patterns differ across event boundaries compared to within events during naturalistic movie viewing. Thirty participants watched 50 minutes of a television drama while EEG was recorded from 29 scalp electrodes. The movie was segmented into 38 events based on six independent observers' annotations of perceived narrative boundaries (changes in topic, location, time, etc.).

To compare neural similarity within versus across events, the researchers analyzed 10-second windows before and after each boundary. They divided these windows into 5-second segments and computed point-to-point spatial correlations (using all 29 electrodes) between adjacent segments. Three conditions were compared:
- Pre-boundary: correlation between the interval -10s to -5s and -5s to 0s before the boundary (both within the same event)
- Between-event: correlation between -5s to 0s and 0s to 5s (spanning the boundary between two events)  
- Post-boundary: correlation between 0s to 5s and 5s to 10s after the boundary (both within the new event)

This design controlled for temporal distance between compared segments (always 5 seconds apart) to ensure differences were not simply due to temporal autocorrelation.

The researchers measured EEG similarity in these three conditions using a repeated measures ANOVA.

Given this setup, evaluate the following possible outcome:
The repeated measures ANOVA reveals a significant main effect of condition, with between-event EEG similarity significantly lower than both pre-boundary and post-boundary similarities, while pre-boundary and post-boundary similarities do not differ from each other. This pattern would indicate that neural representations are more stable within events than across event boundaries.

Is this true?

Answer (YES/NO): YES